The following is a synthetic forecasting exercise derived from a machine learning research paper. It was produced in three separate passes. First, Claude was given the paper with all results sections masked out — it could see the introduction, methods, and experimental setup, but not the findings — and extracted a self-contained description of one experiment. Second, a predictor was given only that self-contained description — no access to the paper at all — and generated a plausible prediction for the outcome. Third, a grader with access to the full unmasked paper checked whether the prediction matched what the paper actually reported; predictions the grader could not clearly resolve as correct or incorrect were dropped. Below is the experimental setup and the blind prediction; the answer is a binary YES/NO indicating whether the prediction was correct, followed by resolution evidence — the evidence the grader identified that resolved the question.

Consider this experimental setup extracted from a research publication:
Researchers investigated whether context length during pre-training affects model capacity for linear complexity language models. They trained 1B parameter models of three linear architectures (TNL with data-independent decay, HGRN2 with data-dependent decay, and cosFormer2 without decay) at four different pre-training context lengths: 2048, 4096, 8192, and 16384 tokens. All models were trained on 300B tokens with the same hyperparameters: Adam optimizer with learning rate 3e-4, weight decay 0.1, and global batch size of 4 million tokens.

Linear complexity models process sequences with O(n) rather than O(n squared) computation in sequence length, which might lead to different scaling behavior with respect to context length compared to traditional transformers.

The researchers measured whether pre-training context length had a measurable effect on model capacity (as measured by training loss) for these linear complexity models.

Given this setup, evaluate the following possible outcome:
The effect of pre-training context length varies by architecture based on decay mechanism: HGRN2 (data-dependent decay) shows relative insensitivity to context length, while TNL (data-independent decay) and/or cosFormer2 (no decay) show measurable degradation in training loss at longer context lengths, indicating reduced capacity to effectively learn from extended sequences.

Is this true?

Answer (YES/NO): NO